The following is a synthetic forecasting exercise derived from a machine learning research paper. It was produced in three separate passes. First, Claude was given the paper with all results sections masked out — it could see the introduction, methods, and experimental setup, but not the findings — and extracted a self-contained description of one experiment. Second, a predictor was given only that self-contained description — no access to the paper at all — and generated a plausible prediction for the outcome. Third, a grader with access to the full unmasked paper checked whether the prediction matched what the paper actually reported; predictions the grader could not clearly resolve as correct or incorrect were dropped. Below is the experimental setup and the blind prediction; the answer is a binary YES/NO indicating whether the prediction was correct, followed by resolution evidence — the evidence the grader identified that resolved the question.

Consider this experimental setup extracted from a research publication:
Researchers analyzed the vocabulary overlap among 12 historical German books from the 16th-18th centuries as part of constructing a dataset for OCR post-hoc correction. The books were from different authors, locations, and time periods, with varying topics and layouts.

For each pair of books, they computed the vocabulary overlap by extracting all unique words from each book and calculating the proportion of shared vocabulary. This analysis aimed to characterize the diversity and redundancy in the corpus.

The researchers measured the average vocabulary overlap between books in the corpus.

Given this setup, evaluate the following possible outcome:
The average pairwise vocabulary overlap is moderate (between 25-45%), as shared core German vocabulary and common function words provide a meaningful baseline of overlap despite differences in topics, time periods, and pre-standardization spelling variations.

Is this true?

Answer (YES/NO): NO